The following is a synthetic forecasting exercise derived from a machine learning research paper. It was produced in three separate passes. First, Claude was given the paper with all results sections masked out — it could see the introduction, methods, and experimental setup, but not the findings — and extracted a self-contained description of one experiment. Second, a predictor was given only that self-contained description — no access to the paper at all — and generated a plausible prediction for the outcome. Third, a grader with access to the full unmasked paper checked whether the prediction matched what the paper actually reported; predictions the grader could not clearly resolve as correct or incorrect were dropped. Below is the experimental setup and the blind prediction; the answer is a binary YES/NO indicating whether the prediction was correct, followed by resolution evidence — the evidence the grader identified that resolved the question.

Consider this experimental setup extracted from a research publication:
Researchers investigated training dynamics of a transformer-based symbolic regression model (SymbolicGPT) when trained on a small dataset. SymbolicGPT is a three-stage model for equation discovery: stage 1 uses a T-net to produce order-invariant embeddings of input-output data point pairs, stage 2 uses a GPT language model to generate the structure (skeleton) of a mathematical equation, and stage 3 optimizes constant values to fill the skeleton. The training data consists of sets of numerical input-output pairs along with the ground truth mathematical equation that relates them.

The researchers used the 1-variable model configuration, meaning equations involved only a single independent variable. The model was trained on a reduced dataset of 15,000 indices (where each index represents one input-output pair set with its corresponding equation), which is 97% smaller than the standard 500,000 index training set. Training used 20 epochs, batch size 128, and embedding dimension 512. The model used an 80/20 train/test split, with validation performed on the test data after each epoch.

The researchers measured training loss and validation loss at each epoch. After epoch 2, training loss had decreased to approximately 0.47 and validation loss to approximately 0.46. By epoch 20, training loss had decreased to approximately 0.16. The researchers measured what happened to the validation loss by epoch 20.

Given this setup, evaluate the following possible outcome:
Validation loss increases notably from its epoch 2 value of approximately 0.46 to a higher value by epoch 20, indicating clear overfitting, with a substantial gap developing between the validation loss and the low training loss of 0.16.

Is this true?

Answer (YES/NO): YES